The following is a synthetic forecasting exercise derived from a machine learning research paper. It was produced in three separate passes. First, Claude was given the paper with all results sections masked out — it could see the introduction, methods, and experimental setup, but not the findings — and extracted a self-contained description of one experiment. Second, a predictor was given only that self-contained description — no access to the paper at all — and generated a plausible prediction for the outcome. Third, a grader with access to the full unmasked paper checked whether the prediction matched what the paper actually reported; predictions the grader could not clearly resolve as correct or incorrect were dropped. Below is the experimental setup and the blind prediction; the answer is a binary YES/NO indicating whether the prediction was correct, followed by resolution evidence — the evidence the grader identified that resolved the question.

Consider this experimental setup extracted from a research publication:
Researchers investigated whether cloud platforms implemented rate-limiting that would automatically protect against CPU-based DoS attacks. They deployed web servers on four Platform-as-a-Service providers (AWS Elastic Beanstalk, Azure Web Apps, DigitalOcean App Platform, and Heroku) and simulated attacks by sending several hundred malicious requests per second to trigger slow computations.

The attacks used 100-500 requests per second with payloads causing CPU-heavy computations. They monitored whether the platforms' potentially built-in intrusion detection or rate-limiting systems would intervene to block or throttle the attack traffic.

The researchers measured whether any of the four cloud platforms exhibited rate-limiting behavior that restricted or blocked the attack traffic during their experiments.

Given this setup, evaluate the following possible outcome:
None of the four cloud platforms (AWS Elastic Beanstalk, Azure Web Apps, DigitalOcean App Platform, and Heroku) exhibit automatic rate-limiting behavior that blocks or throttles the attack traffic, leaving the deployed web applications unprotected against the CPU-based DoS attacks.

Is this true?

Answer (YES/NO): YES